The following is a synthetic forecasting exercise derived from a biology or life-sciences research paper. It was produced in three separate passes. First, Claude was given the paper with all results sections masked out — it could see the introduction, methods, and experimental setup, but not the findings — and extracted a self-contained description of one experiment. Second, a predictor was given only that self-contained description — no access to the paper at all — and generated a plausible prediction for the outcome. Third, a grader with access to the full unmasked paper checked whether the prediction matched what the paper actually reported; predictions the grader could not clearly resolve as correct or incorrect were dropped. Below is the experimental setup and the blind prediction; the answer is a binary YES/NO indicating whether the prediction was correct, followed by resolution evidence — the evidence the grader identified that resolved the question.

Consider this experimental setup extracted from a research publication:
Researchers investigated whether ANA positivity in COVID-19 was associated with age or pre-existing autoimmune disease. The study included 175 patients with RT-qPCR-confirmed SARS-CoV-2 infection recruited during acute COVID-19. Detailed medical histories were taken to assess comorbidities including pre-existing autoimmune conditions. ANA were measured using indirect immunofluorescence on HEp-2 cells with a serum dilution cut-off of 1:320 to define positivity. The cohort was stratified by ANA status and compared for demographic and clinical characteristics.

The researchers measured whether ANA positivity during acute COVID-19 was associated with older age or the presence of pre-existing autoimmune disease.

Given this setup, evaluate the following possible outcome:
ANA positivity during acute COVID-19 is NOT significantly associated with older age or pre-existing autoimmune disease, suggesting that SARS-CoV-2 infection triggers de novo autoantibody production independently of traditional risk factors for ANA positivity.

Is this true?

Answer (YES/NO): NO